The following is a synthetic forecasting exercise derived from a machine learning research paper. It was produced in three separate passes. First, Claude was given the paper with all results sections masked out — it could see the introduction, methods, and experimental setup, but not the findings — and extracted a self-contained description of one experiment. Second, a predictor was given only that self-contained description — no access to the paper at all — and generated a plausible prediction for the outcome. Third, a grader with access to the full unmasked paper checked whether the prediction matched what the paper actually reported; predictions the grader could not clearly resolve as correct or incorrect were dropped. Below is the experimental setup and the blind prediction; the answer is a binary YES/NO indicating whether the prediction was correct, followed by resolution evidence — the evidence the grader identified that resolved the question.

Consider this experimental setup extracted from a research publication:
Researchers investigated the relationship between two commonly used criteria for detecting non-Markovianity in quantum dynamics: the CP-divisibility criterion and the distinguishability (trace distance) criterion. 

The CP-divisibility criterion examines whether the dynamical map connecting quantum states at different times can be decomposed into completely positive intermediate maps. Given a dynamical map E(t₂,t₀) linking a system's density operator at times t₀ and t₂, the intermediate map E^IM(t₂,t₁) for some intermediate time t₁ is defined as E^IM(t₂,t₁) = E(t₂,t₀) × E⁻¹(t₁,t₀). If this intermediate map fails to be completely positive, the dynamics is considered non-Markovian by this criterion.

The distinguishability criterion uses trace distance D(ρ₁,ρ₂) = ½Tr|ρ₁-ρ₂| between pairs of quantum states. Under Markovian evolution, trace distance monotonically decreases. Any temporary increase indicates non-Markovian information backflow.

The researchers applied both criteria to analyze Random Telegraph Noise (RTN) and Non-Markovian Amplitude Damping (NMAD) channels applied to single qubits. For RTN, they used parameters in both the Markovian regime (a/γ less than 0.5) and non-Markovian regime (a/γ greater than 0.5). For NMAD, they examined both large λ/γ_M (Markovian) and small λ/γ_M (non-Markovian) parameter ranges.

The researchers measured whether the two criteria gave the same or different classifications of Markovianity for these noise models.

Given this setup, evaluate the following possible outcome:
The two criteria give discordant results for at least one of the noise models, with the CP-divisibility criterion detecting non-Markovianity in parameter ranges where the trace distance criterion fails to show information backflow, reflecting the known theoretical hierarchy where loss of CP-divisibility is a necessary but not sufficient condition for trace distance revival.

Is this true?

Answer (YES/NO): NO